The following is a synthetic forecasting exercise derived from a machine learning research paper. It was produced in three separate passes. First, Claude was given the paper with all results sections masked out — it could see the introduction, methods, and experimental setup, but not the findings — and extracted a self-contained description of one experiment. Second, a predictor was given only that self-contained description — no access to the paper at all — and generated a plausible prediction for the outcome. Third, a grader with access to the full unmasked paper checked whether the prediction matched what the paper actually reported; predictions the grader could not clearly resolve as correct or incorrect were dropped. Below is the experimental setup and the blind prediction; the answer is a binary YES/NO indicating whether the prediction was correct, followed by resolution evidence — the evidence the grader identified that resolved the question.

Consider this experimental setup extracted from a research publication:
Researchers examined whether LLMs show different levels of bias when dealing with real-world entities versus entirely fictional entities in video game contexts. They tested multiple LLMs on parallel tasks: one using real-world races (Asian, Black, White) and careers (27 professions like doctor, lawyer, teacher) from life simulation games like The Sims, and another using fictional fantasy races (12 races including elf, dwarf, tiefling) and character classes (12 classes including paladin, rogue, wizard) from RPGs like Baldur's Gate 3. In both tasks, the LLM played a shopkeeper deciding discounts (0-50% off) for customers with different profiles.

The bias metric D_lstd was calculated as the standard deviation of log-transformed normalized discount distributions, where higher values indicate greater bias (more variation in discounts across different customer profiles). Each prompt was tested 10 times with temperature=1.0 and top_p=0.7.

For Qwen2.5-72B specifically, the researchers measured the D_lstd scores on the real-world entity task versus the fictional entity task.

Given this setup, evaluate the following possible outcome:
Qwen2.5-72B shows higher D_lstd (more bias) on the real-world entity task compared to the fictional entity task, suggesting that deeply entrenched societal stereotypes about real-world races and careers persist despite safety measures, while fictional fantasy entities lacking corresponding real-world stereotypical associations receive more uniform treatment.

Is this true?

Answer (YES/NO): YES